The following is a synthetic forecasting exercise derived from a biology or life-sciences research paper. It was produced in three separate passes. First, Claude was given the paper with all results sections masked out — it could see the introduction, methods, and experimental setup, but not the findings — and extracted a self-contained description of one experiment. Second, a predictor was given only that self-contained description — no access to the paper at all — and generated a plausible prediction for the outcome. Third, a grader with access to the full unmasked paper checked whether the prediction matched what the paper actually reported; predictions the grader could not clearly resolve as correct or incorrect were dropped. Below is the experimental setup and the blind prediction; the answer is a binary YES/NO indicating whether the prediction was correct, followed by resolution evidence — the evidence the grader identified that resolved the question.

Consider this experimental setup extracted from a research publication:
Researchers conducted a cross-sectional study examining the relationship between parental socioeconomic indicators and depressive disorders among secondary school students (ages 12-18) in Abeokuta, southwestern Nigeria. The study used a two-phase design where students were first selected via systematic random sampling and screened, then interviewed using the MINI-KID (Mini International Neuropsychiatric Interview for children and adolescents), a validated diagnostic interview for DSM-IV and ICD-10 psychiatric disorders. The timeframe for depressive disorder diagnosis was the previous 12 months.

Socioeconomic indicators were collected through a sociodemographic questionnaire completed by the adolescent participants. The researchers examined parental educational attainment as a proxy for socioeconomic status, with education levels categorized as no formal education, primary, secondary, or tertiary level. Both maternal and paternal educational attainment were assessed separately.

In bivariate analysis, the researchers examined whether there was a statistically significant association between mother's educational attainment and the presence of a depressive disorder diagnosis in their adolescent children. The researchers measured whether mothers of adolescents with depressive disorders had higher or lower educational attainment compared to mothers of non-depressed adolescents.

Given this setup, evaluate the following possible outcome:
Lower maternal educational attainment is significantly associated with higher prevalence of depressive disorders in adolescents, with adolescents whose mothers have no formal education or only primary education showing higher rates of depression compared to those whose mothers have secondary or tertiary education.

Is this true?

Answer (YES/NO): NO